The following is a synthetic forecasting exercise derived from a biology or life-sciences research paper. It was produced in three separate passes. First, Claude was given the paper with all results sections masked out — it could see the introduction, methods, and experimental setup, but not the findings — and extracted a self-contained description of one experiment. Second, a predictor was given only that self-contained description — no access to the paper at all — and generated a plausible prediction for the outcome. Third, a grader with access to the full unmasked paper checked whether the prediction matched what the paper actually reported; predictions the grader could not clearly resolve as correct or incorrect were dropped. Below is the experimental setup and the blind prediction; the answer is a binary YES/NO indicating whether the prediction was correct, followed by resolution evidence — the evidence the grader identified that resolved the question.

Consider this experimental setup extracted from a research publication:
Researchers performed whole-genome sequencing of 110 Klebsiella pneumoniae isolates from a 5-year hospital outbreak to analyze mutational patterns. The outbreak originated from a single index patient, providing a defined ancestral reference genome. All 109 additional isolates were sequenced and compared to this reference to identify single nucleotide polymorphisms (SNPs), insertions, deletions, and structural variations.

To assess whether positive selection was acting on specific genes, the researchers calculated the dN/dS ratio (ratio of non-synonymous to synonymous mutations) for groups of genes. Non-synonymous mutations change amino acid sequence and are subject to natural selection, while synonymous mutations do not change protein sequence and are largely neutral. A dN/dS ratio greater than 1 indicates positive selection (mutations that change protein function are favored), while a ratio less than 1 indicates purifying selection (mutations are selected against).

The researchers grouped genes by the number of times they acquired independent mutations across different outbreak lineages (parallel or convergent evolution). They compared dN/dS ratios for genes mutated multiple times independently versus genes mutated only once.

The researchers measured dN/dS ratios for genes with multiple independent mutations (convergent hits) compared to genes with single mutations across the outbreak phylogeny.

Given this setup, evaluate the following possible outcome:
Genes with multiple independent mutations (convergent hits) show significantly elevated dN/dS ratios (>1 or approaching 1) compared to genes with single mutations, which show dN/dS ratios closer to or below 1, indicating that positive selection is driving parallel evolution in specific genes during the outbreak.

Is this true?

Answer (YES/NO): YES